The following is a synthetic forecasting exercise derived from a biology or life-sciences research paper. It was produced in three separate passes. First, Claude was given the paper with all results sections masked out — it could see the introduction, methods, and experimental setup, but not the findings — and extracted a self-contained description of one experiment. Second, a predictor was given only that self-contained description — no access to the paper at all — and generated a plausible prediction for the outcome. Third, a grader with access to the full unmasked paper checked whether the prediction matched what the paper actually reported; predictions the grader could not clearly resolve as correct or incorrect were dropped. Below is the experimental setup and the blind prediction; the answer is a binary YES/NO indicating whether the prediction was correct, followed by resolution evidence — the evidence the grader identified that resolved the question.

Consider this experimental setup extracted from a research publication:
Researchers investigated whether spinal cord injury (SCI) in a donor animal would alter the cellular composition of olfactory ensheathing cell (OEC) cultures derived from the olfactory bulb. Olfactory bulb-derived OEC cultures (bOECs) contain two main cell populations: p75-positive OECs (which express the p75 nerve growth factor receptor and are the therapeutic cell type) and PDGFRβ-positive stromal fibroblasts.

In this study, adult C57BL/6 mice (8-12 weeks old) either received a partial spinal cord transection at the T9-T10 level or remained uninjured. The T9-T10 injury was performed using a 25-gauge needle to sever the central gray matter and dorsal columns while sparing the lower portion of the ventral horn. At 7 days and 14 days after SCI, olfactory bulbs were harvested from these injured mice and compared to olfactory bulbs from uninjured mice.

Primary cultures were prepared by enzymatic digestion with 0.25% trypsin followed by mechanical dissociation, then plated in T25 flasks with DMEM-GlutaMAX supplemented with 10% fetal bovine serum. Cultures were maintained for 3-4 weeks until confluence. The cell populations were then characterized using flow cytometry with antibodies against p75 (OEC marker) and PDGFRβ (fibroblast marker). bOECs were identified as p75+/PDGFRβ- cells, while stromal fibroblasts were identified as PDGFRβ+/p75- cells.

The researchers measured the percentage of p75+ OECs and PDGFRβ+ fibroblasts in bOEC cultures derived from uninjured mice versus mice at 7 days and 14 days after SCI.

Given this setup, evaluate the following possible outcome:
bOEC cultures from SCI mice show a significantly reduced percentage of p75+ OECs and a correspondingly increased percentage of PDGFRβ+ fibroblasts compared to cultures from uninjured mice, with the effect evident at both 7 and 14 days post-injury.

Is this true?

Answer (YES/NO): NO